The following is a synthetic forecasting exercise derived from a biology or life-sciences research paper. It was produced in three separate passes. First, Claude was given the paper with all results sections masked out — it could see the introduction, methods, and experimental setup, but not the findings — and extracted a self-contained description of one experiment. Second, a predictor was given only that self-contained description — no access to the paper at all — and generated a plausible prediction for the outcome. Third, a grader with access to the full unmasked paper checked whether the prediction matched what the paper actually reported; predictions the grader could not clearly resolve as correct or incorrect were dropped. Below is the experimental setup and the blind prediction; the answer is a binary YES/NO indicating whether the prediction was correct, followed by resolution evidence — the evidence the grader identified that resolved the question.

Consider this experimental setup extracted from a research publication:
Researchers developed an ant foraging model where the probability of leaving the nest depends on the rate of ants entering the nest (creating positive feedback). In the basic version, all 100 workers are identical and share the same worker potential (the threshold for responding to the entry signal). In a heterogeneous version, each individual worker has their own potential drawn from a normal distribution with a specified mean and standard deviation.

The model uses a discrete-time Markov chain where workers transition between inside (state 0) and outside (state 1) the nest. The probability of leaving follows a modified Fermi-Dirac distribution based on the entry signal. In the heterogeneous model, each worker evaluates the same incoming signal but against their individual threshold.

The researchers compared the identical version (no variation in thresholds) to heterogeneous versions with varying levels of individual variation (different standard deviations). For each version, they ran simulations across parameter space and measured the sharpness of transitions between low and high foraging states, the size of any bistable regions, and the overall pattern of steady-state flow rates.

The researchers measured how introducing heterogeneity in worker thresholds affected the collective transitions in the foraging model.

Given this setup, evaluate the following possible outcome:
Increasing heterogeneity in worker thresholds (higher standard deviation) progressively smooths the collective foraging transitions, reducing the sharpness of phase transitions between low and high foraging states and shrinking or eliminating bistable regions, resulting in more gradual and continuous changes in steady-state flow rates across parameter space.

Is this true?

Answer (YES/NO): YES